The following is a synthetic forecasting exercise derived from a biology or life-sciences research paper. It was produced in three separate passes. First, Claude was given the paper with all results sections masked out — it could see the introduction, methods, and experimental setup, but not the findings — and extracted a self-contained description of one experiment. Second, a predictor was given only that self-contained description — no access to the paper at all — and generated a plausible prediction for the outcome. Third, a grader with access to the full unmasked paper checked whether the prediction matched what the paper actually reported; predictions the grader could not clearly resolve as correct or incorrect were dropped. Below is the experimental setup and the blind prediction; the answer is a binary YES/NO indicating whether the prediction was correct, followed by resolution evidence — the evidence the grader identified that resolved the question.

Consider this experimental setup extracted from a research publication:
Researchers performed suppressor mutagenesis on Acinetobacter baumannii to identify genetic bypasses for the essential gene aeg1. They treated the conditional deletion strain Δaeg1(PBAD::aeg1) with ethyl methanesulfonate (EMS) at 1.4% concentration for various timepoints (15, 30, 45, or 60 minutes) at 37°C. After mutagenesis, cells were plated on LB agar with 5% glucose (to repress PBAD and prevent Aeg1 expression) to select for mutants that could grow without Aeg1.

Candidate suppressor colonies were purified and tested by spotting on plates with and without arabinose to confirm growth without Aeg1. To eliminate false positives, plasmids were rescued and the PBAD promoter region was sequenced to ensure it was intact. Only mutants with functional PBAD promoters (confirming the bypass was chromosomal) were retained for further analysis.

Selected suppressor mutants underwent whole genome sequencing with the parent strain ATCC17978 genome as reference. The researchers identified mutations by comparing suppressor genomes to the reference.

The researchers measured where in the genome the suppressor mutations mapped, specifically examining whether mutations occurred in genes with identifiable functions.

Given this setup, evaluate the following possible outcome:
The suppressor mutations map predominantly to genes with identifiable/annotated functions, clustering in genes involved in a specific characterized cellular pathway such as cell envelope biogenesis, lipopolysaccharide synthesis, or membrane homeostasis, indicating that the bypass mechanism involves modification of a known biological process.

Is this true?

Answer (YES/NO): NO